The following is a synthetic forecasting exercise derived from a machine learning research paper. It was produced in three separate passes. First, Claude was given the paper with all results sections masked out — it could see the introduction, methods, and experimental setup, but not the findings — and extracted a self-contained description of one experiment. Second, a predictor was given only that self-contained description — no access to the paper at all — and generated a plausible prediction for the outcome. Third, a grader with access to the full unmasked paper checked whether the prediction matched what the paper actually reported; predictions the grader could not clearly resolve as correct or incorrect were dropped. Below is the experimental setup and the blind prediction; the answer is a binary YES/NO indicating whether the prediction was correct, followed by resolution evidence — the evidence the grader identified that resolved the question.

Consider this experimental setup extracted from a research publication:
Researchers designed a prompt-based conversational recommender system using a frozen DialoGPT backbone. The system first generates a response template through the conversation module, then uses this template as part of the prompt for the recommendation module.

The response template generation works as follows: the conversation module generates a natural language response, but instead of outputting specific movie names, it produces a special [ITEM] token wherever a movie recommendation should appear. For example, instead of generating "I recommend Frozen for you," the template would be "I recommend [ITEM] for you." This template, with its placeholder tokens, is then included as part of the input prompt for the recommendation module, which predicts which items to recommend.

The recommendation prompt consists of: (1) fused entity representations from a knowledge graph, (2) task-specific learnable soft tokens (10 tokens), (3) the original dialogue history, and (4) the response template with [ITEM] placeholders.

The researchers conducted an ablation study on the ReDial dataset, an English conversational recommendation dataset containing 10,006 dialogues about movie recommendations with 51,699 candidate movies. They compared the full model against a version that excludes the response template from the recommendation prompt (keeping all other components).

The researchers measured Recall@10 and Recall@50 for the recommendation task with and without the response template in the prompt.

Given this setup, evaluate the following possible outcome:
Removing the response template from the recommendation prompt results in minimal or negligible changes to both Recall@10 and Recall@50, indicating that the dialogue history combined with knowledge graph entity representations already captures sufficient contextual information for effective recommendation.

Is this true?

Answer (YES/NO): NO